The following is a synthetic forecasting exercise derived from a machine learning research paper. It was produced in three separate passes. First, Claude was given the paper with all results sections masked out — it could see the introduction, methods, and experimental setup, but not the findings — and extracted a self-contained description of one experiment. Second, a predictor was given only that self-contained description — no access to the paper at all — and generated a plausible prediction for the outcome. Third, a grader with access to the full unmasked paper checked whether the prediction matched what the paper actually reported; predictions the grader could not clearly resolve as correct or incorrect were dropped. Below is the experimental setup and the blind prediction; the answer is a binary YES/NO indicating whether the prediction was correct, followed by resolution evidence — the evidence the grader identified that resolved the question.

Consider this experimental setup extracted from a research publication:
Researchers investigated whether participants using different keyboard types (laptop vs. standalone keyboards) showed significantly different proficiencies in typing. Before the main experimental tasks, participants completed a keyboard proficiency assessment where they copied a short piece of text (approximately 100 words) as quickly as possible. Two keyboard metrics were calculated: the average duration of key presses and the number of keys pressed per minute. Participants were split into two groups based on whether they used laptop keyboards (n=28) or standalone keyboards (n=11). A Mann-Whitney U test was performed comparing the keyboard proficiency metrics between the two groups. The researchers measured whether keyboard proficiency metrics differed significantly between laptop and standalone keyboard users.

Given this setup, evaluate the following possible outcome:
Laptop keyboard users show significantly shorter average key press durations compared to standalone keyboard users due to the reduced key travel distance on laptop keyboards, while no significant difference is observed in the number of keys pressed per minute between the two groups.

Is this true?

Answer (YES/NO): NO